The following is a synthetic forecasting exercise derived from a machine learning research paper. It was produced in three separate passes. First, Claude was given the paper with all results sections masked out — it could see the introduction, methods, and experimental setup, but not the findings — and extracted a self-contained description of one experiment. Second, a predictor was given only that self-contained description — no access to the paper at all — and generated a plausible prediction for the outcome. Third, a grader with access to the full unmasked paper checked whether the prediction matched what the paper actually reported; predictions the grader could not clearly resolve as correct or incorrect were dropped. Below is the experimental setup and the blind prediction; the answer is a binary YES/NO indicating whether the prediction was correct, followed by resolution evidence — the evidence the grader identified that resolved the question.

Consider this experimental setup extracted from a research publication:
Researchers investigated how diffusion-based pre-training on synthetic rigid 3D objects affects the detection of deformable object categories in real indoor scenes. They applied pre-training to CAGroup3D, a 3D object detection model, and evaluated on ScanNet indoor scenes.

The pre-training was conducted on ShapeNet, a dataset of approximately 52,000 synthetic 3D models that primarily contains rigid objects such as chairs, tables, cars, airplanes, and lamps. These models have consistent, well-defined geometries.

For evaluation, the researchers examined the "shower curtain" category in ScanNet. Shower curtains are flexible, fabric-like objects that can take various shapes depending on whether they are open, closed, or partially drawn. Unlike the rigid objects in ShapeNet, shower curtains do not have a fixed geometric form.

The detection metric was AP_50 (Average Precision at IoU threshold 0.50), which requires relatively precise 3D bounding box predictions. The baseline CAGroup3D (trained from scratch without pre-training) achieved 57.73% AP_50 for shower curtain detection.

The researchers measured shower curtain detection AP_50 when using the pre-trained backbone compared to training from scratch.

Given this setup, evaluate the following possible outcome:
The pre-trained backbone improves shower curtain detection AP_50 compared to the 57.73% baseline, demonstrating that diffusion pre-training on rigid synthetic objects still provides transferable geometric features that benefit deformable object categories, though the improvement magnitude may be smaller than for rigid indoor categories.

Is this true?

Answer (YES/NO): NO